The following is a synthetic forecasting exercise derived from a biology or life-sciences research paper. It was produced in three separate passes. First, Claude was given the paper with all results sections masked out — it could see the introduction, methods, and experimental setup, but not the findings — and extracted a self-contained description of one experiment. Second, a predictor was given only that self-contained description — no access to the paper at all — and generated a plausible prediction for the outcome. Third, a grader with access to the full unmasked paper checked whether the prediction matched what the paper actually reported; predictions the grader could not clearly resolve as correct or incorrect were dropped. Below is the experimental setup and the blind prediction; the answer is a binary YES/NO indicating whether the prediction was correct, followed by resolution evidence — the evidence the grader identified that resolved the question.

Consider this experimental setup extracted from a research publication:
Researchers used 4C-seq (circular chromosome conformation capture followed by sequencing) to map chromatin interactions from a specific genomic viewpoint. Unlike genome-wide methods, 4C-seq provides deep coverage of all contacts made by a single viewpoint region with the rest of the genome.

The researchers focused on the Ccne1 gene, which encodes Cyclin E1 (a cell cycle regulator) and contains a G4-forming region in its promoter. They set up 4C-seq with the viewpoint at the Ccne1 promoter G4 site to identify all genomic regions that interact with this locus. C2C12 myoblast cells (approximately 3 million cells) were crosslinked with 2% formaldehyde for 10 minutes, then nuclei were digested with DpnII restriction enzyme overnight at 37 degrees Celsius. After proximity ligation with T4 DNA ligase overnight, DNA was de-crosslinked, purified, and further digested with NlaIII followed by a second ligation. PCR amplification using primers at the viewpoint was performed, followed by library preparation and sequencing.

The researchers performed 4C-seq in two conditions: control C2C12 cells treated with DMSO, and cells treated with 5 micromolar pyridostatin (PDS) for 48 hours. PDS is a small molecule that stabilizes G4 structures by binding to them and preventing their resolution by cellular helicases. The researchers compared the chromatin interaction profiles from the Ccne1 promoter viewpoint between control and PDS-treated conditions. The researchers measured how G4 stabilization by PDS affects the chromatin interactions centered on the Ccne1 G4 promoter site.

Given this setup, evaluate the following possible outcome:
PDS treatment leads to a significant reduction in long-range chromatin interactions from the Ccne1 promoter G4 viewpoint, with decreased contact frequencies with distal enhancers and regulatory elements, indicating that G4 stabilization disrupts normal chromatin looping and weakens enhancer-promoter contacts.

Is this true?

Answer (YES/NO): YES